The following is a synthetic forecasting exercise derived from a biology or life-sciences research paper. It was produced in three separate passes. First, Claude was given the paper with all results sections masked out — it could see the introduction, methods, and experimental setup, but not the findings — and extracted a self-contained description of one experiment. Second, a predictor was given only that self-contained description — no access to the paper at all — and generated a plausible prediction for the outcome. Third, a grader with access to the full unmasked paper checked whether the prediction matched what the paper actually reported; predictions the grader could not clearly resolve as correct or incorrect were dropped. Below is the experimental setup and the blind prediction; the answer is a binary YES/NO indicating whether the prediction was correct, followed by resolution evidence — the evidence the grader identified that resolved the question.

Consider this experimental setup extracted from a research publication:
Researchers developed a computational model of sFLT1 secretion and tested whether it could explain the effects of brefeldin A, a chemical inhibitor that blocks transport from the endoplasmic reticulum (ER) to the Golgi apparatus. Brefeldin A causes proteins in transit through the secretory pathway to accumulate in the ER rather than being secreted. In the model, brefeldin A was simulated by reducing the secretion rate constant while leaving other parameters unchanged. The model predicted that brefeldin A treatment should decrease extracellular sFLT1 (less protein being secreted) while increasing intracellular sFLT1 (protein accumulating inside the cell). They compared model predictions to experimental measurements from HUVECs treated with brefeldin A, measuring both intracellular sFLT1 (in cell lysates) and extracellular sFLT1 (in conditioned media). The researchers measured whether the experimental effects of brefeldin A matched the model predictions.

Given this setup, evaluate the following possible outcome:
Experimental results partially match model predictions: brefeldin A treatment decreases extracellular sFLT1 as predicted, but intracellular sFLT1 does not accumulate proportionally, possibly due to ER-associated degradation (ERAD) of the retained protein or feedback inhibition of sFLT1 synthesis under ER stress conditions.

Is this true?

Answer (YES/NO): NO